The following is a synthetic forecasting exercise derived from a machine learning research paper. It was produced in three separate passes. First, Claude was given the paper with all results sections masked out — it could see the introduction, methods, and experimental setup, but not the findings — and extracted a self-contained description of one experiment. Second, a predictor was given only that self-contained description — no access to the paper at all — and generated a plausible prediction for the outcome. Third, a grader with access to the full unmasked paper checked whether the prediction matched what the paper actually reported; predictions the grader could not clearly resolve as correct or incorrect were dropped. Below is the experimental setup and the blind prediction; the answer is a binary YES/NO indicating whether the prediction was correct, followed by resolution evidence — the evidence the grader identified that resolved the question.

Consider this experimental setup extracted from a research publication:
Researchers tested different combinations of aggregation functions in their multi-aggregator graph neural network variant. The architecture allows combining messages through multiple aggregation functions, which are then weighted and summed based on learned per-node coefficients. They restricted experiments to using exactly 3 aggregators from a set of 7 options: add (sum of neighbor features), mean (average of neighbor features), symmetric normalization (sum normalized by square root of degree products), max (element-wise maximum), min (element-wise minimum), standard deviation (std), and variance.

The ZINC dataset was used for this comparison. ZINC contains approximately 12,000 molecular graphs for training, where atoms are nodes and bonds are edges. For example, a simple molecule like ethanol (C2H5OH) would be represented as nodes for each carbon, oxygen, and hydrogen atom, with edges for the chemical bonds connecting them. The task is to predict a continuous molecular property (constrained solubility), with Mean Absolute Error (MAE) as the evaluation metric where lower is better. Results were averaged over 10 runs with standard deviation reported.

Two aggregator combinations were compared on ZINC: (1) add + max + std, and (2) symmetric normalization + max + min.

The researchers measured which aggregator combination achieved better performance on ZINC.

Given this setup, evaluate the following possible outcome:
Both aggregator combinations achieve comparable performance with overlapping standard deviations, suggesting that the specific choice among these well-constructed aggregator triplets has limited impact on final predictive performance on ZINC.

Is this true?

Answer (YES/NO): YES